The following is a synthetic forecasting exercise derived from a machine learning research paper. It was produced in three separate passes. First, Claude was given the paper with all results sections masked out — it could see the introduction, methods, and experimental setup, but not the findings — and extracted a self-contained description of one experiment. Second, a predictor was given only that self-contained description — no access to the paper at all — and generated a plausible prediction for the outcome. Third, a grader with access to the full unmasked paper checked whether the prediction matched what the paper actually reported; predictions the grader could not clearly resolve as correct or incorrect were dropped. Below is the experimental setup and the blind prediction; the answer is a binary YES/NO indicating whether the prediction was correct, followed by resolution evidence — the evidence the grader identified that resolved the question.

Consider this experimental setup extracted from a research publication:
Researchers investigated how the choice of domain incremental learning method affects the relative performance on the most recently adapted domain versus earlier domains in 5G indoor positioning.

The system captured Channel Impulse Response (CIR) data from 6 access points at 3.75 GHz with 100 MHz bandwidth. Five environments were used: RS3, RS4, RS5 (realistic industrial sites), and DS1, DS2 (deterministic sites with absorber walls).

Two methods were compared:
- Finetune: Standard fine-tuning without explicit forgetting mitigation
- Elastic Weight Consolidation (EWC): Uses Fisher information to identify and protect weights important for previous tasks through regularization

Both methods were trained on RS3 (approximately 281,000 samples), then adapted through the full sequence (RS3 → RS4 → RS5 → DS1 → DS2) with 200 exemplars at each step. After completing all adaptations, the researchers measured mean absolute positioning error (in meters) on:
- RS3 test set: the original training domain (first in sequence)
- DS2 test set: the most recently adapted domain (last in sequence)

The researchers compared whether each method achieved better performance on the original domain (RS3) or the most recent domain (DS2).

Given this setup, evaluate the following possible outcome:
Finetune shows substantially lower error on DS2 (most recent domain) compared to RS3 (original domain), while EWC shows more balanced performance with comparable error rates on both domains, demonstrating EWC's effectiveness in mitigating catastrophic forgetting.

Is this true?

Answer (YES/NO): NO